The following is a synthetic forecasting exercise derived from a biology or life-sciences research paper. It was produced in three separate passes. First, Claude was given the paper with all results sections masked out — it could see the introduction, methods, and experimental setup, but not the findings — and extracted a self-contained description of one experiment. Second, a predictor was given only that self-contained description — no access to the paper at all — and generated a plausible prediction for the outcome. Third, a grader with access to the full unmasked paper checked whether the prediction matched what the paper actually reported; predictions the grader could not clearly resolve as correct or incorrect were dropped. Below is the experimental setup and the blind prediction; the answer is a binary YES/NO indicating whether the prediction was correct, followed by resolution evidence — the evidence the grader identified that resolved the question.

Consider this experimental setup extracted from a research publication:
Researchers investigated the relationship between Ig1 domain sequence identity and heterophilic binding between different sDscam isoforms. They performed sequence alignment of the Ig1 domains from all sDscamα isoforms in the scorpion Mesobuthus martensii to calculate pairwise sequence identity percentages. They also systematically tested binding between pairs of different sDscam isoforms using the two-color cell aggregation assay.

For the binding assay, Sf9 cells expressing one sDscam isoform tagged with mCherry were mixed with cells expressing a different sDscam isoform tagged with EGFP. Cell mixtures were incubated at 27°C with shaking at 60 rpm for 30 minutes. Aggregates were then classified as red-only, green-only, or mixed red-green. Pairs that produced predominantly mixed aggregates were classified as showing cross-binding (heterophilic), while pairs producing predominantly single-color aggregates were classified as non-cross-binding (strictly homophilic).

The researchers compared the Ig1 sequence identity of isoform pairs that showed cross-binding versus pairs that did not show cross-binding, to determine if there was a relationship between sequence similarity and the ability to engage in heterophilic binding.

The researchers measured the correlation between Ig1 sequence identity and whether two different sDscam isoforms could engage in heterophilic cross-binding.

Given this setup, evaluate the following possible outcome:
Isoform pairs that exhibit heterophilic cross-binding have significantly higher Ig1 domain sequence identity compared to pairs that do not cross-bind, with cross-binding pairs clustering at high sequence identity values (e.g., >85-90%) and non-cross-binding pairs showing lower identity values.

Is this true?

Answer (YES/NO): NO